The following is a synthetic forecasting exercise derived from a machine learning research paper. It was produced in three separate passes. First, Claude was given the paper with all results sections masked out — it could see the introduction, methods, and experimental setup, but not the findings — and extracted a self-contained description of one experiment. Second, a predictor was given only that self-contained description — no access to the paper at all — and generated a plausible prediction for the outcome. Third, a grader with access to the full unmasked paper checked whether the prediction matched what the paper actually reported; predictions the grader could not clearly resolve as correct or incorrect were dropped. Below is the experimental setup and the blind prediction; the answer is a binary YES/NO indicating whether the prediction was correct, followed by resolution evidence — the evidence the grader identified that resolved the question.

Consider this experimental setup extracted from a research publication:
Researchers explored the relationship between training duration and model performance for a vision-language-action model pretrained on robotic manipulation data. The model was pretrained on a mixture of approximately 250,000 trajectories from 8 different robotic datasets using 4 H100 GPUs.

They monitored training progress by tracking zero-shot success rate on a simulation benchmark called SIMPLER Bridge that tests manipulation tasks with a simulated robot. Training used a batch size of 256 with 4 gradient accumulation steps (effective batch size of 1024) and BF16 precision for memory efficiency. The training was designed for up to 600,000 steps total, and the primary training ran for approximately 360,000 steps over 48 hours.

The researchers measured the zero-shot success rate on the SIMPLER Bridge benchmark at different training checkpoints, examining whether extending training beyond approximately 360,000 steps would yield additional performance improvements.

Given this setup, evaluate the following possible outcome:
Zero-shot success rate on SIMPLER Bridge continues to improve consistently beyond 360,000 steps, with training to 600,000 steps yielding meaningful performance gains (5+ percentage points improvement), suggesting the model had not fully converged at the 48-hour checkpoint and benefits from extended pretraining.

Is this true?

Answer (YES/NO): NO